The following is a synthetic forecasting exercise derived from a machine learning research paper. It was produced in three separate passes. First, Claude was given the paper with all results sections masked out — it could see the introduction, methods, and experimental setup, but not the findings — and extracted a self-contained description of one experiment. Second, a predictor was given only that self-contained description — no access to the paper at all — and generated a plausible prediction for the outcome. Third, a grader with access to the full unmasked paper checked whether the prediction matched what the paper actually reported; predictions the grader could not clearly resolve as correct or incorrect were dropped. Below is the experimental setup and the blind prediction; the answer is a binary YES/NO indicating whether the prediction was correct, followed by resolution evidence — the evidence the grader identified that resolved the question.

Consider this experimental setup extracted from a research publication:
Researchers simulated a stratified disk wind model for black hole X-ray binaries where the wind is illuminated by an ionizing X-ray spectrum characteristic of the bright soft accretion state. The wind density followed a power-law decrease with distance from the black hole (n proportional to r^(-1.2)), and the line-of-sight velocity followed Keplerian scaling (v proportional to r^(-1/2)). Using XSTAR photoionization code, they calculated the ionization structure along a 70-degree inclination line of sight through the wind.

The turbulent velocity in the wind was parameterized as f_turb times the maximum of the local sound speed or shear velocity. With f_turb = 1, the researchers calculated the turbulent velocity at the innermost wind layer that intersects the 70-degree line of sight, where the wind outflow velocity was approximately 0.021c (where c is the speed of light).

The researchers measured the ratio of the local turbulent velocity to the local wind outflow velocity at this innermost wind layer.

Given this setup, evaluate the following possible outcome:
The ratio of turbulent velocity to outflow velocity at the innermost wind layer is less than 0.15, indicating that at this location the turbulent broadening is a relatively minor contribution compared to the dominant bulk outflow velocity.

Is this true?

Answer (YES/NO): NO